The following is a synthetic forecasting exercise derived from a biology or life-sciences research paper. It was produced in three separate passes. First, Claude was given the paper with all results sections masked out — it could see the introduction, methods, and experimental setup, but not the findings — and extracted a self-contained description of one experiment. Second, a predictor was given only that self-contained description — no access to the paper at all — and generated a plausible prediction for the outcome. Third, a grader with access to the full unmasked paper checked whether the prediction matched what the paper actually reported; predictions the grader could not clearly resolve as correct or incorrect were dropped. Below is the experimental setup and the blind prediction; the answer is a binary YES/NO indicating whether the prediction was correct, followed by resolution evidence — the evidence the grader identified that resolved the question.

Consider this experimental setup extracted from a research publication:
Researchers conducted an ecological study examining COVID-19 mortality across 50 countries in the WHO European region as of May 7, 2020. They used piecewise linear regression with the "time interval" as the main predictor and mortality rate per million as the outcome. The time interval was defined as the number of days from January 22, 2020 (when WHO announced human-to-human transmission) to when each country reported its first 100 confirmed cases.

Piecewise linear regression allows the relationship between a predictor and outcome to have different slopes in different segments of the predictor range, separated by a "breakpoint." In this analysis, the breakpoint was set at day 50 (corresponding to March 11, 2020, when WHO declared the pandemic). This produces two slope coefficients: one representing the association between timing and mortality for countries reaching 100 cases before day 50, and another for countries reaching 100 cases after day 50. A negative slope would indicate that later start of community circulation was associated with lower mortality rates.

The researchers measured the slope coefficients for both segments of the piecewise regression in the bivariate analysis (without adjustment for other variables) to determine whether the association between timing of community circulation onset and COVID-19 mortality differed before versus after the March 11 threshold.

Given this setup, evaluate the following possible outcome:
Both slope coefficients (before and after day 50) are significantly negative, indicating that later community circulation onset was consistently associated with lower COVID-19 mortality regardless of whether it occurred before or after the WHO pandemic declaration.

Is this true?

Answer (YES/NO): NO